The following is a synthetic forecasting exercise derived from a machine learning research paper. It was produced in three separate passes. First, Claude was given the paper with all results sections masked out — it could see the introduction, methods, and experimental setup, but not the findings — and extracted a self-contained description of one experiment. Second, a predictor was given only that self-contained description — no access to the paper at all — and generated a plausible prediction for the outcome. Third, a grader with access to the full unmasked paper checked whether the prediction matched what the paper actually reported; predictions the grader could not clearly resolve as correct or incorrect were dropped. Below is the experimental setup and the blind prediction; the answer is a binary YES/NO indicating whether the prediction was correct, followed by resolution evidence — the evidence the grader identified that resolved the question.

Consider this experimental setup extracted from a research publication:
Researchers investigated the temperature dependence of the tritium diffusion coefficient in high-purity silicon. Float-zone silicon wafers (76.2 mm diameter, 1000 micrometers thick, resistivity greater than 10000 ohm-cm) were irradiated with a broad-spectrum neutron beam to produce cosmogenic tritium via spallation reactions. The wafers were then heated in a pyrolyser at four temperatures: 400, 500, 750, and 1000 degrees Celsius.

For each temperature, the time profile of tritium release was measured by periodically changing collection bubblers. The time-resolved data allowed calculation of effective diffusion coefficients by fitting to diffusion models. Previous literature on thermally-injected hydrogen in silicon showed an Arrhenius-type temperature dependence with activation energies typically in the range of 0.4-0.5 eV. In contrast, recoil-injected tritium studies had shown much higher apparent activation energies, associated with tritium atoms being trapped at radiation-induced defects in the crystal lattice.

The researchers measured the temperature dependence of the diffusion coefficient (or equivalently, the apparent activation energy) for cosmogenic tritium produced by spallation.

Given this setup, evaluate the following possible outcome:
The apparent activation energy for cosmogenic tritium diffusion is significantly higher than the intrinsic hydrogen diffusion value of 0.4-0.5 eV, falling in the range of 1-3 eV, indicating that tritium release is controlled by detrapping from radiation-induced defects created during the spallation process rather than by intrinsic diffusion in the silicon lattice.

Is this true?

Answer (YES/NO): NO